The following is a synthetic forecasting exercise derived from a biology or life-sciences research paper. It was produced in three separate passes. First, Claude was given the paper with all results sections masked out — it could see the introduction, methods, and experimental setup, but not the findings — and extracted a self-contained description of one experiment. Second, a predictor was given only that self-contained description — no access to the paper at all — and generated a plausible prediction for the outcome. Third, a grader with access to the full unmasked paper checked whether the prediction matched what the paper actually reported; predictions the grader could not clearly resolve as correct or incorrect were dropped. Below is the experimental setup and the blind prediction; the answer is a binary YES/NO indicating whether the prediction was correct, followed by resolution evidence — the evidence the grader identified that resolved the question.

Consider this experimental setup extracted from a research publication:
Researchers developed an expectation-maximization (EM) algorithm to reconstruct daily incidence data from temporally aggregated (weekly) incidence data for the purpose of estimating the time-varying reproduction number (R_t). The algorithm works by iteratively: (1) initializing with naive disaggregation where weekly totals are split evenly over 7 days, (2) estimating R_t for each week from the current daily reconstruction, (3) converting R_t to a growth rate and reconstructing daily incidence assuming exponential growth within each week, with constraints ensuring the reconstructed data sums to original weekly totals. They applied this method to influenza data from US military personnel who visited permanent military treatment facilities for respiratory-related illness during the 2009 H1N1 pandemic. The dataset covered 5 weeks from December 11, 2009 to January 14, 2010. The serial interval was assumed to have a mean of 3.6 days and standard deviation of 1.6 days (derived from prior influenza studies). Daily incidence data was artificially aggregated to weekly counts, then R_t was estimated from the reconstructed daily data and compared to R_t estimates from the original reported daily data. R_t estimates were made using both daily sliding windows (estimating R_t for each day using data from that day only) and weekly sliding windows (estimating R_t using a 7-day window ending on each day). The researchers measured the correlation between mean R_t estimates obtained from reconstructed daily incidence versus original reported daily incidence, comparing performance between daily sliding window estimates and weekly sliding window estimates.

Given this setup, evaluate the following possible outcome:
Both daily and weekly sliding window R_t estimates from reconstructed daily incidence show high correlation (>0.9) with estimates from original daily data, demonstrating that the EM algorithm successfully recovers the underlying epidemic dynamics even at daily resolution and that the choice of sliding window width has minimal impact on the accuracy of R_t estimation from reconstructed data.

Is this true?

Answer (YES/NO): NO